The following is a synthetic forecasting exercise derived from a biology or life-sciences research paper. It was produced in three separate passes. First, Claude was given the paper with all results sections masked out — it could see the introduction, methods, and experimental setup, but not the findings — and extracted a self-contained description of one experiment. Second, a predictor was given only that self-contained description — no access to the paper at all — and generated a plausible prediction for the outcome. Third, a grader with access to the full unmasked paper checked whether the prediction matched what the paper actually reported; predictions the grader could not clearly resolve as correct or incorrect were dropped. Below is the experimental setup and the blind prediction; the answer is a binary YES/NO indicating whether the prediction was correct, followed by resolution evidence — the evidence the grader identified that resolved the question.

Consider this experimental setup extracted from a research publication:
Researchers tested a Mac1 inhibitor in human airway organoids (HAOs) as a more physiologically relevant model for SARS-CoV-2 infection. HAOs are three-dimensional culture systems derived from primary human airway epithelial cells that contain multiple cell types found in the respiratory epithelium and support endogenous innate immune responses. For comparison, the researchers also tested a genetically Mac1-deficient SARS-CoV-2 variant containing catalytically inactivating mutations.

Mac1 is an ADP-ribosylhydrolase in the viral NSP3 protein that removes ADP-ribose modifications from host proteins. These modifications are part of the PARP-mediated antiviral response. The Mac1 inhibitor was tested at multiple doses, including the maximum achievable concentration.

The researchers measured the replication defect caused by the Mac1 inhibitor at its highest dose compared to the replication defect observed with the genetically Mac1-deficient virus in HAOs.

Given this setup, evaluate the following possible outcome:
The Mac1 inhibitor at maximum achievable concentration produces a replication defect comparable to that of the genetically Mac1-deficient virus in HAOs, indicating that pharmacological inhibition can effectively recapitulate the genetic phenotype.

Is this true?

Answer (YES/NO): NO